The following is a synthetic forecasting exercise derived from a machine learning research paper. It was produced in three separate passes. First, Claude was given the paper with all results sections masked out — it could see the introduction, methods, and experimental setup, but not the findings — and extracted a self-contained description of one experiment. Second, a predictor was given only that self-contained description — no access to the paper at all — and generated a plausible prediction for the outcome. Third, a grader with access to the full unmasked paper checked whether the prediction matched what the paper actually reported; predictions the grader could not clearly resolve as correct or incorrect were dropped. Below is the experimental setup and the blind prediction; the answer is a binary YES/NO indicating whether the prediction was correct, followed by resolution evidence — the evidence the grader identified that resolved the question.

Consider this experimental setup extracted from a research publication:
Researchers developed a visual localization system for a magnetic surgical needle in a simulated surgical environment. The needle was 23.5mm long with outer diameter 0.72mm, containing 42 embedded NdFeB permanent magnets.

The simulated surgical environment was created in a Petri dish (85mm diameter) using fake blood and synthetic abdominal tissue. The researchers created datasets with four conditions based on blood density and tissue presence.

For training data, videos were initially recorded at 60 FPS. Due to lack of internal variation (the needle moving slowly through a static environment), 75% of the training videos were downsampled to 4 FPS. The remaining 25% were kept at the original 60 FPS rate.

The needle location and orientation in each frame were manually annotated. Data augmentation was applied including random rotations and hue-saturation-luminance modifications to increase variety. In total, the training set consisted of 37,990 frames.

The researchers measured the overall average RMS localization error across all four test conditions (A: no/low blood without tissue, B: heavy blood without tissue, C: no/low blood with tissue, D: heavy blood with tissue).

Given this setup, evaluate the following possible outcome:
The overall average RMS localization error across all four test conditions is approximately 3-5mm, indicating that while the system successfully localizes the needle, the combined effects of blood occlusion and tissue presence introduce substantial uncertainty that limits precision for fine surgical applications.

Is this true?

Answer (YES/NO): NO